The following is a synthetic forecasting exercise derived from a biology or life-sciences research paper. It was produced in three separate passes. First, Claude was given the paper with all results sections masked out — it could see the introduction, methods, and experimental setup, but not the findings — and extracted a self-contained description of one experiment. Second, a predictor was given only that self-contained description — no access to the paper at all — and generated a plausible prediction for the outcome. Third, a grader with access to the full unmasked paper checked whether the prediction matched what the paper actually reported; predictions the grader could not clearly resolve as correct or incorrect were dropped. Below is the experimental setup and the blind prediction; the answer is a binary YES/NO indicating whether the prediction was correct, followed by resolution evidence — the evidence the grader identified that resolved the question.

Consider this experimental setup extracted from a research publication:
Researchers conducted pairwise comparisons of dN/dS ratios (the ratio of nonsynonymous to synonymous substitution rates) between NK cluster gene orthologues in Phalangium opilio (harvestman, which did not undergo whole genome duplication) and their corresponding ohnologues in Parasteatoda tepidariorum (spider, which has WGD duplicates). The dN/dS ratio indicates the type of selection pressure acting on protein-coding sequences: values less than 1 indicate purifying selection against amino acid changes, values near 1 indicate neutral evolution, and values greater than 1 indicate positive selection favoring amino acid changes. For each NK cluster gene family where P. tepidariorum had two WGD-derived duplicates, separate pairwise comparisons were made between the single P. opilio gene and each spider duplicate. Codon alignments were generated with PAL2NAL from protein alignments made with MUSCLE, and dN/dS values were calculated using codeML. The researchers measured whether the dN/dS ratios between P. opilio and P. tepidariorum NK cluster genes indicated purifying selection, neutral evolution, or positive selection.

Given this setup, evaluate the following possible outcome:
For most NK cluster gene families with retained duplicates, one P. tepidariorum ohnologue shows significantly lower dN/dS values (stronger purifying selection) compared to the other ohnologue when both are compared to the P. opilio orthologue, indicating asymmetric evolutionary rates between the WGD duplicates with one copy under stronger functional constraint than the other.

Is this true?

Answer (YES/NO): NO